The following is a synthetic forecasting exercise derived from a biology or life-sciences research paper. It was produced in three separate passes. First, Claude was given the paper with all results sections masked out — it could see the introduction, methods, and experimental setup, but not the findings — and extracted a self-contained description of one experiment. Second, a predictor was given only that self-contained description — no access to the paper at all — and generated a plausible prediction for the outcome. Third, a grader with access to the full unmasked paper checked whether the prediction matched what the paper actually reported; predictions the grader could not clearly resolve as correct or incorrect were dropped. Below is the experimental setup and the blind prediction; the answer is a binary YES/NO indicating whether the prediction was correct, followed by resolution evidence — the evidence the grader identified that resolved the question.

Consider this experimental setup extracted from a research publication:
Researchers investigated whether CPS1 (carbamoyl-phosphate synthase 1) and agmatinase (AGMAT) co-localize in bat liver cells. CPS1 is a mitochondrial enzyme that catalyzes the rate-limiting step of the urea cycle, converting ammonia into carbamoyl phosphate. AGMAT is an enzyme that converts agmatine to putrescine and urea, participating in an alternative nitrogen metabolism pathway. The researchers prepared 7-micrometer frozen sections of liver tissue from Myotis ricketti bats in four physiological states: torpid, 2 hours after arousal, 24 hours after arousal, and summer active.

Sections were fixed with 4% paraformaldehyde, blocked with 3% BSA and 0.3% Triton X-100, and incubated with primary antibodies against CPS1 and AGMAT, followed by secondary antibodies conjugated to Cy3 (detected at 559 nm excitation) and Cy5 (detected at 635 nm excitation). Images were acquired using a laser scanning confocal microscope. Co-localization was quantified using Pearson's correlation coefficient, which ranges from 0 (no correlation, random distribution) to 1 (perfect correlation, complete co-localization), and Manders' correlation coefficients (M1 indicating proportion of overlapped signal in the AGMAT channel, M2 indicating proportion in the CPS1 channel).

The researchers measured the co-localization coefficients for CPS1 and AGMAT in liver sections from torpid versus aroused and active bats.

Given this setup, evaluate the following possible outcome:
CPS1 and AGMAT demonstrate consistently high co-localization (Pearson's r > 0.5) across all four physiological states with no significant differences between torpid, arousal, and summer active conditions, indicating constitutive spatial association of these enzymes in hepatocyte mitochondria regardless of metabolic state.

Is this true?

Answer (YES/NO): NO